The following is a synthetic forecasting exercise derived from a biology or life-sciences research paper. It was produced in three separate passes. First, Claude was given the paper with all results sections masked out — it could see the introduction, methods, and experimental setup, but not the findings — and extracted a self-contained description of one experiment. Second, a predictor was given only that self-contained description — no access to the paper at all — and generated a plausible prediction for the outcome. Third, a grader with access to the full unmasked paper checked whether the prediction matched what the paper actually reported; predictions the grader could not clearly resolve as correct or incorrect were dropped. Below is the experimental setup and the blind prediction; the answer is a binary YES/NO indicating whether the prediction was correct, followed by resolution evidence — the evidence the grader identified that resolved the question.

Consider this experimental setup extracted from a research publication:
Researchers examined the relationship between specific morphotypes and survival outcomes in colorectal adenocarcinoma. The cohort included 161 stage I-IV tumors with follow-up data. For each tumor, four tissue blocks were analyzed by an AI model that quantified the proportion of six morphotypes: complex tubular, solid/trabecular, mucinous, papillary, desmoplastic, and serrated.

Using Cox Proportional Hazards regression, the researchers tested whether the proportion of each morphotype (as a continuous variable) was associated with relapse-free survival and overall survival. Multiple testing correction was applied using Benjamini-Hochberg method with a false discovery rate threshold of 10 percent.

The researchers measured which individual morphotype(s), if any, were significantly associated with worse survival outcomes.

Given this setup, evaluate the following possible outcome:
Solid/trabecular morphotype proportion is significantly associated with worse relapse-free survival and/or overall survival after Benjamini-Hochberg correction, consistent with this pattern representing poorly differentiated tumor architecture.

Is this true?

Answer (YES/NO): NO